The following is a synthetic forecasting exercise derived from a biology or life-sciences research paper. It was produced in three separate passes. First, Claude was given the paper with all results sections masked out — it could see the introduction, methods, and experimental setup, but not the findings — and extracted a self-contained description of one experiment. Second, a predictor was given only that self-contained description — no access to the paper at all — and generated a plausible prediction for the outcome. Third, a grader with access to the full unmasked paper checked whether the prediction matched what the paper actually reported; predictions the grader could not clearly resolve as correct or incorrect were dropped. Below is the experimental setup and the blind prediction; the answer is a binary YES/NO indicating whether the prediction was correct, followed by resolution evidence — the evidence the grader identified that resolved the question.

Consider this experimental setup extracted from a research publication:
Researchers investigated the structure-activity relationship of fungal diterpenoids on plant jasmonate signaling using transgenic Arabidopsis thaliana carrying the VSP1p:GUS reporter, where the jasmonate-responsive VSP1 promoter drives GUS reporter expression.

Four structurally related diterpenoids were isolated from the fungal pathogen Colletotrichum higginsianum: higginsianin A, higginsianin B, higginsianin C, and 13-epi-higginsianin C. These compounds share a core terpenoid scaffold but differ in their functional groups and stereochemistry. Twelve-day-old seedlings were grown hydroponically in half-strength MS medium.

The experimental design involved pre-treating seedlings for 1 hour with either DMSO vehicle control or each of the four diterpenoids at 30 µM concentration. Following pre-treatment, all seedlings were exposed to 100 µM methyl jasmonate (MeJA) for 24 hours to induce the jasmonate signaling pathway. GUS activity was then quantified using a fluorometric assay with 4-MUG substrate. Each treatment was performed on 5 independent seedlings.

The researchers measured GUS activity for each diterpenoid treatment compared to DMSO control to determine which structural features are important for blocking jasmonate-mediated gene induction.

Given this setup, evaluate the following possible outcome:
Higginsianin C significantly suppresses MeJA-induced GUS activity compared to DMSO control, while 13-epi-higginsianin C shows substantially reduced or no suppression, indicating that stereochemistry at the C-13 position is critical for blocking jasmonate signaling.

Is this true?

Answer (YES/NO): NO